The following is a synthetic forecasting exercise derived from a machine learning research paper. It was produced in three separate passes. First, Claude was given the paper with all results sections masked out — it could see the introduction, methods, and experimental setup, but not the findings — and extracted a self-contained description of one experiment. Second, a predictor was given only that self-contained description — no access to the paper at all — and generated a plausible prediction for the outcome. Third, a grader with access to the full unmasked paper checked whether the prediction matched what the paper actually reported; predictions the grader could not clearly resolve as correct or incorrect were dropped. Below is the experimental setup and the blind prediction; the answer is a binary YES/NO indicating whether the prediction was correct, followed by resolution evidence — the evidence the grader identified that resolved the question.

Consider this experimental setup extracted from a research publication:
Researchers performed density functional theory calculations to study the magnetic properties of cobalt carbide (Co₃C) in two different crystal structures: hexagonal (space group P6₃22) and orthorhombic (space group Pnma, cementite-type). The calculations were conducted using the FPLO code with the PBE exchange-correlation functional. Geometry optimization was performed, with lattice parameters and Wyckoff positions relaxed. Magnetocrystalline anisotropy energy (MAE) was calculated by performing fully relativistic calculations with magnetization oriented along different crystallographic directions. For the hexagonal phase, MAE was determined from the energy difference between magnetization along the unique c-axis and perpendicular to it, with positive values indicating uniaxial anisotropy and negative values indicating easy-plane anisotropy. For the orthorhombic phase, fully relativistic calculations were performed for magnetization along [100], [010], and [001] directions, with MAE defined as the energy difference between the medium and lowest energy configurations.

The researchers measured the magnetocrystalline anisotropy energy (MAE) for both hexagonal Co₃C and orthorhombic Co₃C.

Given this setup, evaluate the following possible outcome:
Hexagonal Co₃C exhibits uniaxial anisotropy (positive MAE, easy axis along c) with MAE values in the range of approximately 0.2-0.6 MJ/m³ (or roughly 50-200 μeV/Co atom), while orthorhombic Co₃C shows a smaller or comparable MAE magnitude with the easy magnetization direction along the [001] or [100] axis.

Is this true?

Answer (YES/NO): NO